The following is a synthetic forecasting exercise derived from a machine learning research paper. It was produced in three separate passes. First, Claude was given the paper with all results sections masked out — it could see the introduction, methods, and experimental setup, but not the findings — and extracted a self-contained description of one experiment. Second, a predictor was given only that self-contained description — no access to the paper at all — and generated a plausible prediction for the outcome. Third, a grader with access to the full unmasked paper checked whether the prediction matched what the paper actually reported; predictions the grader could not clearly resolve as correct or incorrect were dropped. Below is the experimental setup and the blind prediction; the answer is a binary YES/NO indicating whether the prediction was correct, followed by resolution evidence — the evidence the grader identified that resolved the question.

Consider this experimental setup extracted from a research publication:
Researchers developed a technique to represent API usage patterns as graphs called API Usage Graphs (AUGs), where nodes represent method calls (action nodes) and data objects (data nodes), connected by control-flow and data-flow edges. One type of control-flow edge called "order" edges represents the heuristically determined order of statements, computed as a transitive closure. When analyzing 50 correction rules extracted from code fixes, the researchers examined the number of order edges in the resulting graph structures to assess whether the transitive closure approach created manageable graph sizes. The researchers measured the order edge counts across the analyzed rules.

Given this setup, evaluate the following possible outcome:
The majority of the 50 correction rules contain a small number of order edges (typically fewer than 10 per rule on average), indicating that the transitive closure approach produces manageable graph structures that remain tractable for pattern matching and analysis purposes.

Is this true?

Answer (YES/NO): NO